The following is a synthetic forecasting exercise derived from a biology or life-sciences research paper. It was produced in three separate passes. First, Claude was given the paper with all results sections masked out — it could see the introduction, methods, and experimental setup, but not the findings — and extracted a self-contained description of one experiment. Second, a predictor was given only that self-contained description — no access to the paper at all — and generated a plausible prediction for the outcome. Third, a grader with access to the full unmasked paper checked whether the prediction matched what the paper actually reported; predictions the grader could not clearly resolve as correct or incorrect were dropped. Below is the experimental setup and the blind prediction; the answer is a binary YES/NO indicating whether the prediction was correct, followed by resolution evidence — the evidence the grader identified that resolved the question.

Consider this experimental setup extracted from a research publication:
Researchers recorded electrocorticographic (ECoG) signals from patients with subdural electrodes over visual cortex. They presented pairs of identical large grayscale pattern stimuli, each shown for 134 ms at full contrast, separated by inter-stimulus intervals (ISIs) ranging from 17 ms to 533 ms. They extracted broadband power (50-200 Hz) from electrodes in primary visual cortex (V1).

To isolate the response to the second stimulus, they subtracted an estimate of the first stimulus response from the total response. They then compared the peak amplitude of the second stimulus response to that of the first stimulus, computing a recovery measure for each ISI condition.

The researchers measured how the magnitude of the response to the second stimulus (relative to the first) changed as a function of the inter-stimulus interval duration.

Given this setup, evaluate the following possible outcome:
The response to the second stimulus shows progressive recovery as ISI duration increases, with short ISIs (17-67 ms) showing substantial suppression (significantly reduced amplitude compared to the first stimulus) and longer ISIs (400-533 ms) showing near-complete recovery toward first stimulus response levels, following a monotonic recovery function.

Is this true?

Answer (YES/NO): YES